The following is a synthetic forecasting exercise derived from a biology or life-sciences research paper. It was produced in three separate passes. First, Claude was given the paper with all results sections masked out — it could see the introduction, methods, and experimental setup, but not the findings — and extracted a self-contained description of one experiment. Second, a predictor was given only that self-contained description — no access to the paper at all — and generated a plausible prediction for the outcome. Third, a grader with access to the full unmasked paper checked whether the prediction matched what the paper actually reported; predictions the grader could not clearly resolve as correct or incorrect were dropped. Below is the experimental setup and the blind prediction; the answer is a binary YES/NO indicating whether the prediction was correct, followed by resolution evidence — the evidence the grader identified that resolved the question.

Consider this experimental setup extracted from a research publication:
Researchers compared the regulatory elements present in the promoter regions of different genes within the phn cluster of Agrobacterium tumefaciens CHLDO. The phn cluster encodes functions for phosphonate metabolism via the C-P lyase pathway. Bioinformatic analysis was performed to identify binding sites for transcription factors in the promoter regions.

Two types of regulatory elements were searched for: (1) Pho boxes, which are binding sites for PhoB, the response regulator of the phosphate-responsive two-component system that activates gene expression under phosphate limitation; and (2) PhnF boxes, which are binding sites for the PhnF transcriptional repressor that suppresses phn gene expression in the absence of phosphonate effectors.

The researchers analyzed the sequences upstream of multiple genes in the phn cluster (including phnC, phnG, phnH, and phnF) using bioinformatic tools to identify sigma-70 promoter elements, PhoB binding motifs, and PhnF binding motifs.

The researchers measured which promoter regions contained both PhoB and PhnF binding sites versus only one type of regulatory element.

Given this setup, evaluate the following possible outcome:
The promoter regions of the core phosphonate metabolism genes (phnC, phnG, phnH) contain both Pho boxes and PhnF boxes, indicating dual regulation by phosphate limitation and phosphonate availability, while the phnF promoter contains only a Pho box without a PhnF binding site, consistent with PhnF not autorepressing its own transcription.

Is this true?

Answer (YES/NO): NO